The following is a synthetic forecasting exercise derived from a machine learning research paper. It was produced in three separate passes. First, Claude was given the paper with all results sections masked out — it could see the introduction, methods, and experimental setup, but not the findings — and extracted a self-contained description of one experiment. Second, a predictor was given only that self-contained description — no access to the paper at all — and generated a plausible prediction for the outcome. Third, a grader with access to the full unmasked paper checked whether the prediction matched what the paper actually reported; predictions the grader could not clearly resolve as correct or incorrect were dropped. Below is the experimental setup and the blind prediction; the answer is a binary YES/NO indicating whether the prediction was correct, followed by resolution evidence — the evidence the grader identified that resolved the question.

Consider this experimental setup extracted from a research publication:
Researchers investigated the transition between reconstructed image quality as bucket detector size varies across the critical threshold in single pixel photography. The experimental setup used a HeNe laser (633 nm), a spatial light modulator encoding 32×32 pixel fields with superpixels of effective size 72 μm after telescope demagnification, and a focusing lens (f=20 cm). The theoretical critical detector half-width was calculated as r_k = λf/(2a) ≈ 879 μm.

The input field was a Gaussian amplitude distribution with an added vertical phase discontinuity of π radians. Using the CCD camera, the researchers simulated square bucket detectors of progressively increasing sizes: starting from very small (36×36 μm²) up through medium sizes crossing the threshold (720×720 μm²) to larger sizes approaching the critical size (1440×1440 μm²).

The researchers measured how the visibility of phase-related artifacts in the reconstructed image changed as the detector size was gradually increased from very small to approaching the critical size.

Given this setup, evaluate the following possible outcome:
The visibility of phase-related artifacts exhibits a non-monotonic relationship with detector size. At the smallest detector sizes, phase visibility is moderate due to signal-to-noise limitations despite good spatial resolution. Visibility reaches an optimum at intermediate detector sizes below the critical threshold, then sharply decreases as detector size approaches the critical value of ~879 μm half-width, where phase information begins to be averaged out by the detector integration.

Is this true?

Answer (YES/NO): NO